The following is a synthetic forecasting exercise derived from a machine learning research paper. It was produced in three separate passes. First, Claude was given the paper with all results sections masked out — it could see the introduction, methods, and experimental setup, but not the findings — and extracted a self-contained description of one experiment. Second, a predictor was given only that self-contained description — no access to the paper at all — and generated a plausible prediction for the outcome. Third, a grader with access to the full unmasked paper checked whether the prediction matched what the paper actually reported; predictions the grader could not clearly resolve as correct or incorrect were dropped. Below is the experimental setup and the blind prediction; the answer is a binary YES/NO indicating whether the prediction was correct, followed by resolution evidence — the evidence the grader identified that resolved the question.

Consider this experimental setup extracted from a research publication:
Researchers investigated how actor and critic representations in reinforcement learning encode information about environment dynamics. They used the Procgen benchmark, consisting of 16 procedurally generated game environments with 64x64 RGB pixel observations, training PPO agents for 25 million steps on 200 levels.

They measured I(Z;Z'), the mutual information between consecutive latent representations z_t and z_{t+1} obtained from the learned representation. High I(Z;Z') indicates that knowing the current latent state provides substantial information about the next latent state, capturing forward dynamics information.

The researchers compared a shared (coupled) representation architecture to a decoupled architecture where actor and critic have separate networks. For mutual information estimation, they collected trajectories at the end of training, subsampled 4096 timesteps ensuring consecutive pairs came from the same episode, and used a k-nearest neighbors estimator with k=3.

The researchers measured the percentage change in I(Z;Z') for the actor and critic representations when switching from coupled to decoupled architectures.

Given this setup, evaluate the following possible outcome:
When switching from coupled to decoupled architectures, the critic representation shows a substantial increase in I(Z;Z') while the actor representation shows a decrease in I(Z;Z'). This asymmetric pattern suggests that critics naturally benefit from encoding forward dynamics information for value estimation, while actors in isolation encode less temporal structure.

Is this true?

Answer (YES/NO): YES